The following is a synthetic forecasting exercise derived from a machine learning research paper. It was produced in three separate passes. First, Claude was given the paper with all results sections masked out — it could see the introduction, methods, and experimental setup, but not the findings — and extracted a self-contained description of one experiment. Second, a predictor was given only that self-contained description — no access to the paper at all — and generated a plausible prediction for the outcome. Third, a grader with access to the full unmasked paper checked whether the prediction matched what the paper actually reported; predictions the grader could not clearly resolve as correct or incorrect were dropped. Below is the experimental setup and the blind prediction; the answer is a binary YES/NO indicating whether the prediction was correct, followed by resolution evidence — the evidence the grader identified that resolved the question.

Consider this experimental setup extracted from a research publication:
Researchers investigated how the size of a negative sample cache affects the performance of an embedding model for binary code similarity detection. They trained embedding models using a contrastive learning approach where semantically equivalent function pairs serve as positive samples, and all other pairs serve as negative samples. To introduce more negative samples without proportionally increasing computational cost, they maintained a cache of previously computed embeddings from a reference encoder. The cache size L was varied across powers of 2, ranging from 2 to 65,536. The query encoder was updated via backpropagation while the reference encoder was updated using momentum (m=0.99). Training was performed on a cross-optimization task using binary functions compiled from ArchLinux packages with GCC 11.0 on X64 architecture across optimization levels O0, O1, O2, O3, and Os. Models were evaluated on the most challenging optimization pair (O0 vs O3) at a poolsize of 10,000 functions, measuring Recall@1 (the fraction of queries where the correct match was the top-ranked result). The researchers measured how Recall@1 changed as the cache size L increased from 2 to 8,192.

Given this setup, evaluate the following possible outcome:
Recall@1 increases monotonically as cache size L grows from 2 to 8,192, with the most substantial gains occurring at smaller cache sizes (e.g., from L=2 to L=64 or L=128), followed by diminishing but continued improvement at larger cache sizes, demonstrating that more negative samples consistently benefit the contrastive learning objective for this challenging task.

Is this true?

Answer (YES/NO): NO